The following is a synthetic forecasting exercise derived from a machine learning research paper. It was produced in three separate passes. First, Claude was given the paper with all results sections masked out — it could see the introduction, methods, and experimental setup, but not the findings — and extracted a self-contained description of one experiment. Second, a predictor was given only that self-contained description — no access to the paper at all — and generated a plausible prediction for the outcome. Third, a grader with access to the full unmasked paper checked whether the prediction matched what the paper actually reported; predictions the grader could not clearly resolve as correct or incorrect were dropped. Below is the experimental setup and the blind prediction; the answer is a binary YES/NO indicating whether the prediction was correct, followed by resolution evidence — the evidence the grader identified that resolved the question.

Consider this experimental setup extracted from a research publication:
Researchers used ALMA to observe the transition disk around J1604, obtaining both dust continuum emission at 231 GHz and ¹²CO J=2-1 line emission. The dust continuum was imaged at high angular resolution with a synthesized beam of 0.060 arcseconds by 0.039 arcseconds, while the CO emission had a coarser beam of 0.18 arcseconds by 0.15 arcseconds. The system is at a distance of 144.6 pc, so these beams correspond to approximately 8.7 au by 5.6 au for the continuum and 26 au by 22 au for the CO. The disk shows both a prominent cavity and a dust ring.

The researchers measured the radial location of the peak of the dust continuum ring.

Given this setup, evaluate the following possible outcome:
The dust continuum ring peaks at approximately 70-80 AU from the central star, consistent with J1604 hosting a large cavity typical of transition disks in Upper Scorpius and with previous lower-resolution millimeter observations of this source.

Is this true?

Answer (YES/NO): NO